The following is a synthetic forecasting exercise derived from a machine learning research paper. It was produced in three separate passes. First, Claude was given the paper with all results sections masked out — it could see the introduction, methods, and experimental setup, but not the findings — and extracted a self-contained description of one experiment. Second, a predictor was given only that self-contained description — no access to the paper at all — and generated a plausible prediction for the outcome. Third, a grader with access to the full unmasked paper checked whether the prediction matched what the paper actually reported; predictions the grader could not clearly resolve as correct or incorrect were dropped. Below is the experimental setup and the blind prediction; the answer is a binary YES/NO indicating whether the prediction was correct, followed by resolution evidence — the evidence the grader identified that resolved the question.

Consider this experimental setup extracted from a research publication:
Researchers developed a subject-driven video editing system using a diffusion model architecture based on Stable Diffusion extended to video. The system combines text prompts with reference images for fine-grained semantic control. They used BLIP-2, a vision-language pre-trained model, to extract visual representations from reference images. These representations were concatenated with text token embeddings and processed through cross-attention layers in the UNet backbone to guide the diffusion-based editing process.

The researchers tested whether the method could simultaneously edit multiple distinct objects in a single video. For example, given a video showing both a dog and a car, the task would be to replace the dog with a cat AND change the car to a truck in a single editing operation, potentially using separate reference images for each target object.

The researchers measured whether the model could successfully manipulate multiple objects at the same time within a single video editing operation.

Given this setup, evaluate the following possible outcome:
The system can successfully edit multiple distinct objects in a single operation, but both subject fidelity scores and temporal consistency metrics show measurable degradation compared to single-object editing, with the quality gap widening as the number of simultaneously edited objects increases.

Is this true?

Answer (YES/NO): NO